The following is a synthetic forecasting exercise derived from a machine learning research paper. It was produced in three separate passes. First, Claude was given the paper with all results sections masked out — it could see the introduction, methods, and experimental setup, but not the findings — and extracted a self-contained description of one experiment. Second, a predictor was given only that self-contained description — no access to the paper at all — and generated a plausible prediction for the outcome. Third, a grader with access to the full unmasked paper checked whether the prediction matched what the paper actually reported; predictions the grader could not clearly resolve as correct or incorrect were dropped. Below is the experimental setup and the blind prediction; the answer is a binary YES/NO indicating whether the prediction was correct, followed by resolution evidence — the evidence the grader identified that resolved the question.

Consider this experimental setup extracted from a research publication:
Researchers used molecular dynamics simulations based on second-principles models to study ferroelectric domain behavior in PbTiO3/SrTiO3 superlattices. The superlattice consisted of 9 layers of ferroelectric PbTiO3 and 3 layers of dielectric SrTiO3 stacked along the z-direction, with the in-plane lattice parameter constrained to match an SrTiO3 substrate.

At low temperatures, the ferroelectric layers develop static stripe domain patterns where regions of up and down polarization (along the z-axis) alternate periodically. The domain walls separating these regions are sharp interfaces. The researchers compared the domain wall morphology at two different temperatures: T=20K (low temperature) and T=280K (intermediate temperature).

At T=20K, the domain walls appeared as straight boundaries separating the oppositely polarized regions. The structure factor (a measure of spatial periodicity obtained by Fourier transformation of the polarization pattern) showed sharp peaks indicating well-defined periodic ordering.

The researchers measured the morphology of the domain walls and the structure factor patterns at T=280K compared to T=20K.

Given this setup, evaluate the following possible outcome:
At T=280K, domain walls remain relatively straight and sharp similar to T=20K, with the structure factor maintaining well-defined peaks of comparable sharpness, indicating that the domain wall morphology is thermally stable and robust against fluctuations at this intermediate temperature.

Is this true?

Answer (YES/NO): NO